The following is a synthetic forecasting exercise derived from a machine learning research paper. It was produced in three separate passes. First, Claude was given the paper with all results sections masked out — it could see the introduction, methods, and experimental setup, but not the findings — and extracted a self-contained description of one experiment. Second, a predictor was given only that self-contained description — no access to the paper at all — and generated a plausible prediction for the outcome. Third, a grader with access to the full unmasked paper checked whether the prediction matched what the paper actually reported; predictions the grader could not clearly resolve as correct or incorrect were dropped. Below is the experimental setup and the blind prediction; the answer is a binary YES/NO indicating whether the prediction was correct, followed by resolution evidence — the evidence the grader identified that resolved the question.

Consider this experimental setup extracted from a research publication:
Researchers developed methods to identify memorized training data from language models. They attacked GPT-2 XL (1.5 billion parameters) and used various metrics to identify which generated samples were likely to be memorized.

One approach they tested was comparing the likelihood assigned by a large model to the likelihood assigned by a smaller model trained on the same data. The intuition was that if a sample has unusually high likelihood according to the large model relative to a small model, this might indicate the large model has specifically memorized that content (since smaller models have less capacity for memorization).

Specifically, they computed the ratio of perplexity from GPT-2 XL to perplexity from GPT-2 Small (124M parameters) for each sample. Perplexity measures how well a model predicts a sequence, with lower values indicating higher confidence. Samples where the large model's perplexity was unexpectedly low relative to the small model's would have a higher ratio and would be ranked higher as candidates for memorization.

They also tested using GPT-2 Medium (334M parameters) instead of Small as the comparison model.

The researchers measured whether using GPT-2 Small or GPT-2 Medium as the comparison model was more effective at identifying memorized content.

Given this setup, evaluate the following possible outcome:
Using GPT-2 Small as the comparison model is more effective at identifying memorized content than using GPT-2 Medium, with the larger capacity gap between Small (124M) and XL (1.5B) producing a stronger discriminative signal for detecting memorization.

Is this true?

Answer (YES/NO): YES